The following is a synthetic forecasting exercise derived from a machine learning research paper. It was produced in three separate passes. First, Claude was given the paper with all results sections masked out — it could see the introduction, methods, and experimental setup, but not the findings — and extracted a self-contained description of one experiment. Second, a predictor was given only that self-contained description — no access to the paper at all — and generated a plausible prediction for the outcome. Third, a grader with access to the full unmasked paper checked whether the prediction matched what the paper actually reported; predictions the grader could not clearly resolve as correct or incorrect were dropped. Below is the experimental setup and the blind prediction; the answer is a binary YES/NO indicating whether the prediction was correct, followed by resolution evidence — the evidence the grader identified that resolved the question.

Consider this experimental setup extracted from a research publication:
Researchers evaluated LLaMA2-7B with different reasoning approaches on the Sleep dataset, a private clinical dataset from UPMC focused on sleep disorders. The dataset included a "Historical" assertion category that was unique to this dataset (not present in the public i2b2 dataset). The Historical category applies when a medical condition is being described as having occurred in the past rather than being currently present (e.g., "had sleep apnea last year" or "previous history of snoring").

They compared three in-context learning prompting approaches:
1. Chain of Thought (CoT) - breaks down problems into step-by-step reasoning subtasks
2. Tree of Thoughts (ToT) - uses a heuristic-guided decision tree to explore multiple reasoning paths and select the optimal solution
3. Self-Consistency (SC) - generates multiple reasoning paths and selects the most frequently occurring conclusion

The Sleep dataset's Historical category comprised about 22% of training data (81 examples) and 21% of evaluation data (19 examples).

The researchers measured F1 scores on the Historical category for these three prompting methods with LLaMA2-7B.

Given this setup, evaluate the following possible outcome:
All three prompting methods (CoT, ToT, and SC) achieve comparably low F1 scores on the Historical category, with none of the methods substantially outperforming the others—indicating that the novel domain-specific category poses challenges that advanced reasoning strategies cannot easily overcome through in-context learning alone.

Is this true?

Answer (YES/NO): NO